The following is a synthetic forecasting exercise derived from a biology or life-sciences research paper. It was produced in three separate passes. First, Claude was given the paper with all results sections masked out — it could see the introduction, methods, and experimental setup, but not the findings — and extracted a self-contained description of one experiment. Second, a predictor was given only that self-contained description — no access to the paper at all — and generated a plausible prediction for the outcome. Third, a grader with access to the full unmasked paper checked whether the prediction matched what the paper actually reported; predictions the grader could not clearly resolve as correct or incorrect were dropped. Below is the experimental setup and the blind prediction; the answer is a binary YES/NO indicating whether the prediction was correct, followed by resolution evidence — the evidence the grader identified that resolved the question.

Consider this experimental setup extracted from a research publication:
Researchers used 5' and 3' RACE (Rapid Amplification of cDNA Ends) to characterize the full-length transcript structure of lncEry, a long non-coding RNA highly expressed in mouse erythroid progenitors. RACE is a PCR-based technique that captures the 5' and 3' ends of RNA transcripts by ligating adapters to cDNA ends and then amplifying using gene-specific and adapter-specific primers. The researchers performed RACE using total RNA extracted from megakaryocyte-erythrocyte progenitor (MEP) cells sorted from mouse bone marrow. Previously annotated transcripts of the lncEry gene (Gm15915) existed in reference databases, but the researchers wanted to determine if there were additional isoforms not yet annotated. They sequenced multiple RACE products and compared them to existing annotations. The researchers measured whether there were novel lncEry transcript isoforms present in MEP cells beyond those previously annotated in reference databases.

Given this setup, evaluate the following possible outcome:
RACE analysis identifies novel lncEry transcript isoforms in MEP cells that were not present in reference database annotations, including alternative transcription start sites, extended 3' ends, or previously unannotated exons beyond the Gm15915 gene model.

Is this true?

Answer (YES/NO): YES